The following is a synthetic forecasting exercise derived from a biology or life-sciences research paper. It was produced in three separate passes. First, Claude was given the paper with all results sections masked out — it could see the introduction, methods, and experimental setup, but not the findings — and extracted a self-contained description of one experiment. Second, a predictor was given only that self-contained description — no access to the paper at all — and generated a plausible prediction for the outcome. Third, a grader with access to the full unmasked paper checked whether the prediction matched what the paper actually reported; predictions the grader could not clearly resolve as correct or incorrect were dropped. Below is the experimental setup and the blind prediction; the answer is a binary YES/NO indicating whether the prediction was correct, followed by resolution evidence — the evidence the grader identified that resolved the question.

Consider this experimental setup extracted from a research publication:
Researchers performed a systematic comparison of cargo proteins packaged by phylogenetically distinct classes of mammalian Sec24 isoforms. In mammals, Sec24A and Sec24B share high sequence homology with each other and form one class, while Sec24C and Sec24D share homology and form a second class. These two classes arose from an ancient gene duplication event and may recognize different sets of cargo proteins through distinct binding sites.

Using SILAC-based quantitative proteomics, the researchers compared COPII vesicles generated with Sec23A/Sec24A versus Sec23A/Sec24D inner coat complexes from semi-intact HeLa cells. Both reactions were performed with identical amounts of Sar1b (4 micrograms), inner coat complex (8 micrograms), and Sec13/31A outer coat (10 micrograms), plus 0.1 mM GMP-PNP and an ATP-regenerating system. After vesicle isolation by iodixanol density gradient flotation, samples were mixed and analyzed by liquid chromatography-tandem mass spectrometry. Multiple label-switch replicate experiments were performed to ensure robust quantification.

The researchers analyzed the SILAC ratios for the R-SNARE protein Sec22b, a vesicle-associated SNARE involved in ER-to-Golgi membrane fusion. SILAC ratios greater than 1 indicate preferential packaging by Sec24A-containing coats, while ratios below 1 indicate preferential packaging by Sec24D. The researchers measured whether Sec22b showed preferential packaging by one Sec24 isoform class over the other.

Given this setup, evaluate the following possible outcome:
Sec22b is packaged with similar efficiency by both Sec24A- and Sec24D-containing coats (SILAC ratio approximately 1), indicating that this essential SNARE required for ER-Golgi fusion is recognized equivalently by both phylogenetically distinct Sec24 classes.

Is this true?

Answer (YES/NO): NO